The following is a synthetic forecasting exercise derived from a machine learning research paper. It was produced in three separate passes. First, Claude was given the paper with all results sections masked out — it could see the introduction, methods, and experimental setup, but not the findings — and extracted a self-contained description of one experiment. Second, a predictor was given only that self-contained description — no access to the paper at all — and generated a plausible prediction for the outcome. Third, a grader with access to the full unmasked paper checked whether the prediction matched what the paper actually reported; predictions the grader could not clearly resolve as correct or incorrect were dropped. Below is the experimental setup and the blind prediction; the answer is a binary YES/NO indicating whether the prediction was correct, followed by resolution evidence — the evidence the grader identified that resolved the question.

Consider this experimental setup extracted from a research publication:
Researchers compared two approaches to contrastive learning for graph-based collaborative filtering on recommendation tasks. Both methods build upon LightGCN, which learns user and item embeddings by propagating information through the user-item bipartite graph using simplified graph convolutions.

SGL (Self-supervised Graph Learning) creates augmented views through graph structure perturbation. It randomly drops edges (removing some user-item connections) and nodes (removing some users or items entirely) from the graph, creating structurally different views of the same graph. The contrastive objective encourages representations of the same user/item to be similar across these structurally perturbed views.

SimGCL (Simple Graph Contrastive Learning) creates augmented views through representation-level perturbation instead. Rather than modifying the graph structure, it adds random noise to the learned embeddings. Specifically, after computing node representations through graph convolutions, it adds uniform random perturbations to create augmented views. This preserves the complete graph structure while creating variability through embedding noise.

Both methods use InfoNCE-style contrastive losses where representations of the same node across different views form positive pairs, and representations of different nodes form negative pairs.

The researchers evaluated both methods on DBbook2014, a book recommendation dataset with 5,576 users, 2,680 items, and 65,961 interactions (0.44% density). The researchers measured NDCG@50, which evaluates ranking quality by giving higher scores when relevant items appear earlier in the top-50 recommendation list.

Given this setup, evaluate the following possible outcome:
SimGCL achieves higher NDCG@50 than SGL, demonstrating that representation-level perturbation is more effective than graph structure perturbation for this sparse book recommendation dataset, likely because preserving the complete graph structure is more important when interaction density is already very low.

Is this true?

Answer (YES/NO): YES